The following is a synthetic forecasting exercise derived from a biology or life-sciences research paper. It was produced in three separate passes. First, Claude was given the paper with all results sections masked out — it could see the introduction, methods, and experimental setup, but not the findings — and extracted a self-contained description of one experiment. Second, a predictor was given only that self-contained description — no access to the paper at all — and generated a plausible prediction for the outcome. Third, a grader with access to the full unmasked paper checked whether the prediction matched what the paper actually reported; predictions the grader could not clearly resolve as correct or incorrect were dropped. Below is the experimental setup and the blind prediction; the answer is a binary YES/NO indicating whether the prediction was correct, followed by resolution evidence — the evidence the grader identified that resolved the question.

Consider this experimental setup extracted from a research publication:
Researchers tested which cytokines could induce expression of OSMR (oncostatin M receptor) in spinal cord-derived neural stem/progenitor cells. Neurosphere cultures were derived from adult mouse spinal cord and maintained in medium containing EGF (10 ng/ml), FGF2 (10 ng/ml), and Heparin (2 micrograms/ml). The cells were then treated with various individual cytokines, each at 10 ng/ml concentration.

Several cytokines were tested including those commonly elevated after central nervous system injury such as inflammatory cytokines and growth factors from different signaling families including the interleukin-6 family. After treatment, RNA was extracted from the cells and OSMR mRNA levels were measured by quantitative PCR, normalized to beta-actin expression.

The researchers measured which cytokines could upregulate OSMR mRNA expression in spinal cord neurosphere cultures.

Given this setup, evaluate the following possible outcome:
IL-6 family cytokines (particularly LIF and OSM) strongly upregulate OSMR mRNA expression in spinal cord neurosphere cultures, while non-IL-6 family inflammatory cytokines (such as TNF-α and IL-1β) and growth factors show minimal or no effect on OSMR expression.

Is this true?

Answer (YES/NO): NO